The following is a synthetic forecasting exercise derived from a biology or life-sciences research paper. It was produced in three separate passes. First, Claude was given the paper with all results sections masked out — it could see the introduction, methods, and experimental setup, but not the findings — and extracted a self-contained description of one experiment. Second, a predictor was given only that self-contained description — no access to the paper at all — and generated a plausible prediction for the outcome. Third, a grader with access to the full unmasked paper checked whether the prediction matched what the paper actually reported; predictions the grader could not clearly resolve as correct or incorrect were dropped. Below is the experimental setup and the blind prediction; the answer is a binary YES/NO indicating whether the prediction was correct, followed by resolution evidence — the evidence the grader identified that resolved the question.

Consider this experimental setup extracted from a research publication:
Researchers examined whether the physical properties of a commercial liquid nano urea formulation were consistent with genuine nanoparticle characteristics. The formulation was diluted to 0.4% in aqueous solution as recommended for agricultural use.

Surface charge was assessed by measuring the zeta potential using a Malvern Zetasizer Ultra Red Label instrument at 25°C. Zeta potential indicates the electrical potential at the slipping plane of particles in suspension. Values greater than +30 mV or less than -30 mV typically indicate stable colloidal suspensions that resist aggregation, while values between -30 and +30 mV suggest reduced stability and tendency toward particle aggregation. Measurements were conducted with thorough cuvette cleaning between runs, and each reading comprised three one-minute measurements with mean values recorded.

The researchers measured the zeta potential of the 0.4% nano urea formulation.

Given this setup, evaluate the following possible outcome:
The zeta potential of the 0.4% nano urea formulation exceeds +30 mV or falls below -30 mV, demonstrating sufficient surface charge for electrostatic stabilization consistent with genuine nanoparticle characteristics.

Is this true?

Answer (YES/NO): YES